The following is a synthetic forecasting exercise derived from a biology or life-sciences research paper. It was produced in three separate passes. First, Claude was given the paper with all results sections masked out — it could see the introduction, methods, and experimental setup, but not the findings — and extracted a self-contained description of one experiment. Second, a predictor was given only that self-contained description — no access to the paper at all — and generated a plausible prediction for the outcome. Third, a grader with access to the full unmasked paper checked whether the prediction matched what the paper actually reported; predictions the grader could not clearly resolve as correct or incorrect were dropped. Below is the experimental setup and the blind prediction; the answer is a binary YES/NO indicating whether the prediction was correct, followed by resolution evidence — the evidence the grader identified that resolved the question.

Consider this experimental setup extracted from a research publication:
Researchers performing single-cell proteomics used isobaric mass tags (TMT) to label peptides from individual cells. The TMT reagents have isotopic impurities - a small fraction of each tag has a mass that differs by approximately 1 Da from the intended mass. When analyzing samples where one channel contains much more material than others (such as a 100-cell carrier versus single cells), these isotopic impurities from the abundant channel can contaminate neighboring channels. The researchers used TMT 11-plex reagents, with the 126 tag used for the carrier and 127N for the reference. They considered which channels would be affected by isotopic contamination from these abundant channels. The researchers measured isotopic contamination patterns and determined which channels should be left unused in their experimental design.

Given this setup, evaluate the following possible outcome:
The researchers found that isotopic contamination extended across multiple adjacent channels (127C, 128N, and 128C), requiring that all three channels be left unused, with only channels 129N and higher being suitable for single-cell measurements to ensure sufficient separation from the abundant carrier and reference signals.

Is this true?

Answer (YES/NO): NO